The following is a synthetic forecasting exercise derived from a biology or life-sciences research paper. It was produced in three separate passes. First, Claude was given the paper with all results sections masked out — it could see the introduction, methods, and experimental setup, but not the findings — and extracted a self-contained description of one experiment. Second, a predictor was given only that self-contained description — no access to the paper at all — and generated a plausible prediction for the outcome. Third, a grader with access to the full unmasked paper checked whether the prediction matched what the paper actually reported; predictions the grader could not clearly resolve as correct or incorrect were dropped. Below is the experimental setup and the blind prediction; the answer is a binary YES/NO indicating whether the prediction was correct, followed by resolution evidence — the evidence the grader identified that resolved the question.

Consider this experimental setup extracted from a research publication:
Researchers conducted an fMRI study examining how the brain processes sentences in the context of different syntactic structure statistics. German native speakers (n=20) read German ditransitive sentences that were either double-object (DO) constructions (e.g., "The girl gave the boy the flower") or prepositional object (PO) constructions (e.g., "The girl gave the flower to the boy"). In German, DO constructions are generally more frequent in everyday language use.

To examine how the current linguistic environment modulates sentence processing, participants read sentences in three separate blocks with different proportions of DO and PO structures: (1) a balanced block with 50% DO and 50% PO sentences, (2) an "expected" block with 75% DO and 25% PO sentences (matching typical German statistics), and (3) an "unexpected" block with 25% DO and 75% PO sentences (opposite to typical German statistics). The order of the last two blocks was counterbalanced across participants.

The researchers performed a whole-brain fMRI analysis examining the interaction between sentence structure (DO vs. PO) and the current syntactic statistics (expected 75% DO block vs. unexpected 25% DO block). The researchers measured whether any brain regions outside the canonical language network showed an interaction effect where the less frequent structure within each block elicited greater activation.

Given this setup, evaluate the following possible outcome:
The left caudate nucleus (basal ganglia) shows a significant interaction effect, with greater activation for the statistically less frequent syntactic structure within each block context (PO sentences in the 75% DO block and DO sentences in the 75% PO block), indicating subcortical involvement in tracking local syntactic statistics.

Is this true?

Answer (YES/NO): NO